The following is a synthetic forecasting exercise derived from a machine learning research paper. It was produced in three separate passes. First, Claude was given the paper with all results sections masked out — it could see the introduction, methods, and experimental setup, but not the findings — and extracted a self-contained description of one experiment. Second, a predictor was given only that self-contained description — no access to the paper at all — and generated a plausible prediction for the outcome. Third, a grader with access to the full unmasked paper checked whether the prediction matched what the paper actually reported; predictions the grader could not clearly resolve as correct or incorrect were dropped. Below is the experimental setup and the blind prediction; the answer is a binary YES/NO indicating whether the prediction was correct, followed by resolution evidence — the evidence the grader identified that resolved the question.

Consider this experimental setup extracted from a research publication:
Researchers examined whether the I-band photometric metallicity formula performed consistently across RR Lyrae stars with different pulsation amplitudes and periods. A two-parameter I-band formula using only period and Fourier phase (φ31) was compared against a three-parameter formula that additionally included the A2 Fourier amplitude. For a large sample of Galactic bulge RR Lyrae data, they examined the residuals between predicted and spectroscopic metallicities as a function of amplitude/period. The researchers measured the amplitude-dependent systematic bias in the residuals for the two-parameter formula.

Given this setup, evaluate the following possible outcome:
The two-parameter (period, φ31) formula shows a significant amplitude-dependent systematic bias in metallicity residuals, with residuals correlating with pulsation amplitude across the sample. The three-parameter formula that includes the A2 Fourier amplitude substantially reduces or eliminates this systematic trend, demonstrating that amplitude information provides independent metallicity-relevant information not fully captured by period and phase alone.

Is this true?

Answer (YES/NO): YES